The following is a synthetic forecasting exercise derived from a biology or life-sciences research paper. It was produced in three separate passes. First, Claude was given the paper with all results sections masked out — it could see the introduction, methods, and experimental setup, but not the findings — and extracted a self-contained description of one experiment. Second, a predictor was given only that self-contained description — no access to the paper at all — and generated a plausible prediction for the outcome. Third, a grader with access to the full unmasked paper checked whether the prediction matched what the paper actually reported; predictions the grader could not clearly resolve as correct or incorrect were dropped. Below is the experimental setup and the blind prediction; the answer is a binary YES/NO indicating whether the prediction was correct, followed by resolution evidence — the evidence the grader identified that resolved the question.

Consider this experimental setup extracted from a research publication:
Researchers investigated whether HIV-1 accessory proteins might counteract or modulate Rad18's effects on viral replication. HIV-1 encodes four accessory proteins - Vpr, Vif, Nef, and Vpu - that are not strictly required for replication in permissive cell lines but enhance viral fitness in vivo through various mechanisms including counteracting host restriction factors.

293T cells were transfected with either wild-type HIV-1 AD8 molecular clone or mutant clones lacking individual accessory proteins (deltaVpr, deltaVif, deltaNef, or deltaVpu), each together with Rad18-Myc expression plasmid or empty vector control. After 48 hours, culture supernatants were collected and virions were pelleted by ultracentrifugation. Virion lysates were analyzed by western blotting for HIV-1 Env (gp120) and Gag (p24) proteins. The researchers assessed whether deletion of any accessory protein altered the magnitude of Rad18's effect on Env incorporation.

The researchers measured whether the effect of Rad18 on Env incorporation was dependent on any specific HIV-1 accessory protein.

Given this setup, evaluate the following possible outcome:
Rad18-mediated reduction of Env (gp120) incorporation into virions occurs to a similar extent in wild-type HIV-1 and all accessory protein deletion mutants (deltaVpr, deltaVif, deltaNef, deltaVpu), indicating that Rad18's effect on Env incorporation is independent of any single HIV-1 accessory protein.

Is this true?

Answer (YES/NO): NO